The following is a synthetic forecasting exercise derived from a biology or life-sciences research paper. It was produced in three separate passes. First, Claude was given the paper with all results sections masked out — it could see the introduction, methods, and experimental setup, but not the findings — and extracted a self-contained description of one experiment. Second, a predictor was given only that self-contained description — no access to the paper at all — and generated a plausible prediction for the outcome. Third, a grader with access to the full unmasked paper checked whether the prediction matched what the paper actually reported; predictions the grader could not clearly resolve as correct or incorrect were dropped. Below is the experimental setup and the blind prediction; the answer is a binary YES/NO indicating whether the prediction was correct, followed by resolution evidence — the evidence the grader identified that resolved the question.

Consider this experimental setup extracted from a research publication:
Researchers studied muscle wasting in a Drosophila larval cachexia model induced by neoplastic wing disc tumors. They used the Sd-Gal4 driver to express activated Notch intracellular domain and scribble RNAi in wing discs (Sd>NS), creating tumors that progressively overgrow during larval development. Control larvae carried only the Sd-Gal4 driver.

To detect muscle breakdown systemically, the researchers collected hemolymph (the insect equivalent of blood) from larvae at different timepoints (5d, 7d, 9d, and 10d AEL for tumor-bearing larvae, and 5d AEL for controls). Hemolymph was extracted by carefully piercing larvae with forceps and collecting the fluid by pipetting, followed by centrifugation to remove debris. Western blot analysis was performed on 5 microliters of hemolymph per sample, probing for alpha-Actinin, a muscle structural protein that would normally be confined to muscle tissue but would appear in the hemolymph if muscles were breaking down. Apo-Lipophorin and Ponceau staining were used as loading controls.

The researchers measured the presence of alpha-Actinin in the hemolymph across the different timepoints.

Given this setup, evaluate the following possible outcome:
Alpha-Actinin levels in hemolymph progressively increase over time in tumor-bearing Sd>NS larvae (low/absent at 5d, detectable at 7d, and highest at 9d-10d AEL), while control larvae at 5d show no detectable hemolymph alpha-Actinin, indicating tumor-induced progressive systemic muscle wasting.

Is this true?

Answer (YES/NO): NO